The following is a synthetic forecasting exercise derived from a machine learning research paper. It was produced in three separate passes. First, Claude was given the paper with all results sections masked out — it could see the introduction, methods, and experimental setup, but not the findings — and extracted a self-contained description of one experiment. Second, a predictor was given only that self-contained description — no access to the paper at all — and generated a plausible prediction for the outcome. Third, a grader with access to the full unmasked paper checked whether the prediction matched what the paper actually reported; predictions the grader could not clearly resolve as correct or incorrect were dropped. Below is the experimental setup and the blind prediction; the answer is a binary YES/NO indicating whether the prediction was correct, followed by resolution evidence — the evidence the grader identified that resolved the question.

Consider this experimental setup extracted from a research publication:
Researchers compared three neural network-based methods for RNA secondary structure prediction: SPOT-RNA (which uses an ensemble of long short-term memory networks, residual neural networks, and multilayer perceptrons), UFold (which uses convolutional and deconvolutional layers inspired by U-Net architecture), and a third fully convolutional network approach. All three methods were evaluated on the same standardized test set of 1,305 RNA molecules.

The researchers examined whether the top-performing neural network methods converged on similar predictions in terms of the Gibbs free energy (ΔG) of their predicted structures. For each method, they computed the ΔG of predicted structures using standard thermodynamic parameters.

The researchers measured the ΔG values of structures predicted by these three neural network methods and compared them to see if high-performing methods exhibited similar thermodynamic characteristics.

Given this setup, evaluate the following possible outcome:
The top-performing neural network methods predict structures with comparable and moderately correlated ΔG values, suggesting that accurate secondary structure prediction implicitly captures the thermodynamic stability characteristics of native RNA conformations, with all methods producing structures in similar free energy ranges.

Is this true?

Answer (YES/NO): NO